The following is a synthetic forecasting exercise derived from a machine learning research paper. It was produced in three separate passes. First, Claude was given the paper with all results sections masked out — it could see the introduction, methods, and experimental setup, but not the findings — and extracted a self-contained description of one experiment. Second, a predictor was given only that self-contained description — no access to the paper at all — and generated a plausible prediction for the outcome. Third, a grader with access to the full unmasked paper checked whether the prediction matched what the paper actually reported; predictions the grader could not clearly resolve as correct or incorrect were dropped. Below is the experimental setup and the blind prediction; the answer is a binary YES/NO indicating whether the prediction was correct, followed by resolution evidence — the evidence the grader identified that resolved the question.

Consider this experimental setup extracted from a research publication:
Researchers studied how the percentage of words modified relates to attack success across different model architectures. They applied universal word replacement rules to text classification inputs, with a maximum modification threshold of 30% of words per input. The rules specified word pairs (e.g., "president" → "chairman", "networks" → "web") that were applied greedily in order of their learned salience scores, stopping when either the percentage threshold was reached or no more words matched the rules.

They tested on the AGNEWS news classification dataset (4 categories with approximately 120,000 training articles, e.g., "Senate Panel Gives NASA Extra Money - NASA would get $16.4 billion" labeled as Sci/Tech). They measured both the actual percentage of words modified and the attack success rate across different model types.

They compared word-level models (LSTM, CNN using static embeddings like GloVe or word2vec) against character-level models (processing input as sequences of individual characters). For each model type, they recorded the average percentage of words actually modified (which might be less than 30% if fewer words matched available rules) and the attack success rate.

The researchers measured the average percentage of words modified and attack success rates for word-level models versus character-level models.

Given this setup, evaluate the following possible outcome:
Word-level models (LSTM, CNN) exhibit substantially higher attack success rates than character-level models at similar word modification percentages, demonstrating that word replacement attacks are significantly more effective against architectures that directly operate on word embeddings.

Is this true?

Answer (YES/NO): YES